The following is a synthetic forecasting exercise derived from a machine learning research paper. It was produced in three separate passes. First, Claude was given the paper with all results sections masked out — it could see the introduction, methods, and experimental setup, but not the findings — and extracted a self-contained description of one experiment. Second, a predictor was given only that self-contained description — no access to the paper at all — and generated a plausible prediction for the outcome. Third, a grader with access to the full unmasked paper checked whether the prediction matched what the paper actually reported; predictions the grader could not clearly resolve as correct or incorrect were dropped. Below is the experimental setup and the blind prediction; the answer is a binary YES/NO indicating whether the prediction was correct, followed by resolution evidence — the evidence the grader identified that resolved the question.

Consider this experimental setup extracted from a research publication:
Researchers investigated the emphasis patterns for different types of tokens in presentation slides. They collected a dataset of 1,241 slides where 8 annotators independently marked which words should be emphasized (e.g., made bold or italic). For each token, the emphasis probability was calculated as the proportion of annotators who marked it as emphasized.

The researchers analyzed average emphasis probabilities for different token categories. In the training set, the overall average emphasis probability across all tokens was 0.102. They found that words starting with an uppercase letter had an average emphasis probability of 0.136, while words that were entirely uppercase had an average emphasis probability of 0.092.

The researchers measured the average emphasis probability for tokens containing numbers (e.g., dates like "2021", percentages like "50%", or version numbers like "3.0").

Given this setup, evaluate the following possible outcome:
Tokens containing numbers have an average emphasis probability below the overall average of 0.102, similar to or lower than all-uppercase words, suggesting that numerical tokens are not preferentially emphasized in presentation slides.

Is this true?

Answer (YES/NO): YES